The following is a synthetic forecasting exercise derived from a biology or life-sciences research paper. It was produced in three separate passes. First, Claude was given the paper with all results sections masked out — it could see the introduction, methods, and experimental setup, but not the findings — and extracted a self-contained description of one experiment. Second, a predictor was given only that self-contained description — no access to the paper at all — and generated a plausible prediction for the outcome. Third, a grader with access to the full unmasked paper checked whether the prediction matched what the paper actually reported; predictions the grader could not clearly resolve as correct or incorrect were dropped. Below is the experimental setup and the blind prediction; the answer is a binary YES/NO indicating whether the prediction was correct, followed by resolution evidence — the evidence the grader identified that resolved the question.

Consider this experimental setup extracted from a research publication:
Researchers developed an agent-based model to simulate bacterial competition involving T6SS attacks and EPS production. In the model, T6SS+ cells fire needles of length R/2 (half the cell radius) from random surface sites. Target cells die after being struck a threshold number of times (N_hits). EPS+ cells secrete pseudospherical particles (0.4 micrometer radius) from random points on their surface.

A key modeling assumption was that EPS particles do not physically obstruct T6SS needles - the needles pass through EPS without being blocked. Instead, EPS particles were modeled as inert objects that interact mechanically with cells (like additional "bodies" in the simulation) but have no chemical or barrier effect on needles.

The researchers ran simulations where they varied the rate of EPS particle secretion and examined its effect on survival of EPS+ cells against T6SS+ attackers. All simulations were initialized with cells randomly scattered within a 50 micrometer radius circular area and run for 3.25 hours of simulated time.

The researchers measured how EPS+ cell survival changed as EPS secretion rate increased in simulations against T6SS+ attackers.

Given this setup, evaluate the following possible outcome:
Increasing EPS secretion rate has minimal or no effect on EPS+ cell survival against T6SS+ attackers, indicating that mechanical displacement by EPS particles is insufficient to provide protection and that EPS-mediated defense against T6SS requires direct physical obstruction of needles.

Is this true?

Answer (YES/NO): NO